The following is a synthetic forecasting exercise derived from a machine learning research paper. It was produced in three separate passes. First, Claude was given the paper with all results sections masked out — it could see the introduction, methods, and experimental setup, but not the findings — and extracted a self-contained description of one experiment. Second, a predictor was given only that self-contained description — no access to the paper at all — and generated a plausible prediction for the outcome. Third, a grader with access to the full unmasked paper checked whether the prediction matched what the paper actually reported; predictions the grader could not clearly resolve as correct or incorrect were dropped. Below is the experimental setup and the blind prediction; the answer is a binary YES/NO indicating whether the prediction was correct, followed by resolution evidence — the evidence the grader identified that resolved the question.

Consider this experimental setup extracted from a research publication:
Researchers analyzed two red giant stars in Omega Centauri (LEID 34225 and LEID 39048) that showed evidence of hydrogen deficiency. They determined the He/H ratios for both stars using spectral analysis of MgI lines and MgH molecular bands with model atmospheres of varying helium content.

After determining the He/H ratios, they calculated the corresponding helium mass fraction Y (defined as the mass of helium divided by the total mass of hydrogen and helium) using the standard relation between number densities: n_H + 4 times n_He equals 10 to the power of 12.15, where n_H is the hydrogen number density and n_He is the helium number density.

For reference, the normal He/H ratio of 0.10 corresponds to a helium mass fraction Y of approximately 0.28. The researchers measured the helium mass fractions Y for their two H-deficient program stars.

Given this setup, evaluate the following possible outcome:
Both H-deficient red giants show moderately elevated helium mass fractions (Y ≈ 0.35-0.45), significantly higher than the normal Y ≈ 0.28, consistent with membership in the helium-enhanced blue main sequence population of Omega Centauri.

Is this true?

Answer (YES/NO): YES